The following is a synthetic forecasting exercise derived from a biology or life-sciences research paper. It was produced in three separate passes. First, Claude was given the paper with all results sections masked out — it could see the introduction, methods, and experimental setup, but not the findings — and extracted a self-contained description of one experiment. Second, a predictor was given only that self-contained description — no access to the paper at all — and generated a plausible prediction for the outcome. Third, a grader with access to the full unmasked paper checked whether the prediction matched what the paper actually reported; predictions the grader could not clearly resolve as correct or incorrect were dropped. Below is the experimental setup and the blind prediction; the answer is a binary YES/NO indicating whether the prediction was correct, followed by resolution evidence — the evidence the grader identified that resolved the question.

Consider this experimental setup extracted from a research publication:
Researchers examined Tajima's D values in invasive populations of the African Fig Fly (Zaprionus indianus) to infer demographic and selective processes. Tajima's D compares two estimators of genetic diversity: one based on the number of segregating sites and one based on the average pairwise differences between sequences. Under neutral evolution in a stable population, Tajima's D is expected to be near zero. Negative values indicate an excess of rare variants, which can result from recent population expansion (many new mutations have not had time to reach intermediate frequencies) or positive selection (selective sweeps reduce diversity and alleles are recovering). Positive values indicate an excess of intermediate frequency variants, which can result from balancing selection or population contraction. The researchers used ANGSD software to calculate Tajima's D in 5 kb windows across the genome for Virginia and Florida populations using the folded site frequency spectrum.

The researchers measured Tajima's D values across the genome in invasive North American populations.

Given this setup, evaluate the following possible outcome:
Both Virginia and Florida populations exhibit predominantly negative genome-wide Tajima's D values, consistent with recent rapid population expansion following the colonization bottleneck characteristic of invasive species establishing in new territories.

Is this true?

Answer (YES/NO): NO